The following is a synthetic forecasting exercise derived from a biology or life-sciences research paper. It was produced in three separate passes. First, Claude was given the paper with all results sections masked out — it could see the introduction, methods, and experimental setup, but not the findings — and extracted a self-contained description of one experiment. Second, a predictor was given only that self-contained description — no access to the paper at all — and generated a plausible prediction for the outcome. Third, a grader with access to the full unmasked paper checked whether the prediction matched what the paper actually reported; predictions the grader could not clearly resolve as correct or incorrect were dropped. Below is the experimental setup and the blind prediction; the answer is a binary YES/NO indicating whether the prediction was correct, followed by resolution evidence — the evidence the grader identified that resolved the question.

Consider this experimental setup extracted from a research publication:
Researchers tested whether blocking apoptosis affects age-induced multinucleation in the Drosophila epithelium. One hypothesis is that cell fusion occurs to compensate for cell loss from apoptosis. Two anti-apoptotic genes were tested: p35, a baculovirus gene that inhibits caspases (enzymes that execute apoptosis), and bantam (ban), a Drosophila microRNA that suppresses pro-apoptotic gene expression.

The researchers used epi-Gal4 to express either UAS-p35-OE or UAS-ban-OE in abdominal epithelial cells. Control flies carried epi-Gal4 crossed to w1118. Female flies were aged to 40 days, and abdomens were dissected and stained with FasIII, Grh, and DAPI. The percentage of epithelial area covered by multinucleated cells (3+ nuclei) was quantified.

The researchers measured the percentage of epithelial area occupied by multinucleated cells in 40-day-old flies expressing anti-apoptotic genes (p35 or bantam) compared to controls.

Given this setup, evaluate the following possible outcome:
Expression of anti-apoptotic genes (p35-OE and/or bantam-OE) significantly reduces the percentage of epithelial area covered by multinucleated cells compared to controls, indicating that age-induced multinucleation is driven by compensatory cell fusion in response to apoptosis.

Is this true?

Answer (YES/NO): NO